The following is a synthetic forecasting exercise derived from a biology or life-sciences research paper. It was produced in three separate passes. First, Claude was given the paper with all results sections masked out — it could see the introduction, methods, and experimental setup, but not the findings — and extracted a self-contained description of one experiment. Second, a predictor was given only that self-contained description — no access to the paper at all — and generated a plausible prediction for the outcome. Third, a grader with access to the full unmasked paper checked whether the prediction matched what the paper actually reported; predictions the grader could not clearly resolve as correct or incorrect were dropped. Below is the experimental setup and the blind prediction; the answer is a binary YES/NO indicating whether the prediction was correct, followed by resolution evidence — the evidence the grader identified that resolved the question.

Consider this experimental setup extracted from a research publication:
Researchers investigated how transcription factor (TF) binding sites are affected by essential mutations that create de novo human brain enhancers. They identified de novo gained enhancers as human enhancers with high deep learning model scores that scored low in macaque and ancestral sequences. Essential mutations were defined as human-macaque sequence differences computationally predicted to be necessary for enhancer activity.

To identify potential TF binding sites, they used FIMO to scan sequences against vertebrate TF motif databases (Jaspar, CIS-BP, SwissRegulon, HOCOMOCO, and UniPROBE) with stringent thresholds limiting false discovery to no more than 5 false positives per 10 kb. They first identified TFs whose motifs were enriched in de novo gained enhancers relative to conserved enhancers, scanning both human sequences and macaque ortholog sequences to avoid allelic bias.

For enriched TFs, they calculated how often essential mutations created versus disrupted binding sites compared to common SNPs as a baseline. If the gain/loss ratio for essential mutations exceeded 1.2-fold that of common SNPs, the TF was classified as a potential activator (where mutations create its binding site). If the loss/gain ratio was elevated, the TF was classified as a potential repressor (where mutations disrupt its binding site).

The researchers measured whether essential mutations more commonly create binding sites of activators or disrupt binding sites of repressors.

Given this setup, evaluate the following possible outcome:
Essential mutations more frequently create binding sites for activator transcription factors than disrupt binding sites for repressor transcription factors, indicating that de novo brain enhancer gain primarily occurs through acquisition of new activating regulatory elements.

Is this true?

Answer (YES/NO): YES